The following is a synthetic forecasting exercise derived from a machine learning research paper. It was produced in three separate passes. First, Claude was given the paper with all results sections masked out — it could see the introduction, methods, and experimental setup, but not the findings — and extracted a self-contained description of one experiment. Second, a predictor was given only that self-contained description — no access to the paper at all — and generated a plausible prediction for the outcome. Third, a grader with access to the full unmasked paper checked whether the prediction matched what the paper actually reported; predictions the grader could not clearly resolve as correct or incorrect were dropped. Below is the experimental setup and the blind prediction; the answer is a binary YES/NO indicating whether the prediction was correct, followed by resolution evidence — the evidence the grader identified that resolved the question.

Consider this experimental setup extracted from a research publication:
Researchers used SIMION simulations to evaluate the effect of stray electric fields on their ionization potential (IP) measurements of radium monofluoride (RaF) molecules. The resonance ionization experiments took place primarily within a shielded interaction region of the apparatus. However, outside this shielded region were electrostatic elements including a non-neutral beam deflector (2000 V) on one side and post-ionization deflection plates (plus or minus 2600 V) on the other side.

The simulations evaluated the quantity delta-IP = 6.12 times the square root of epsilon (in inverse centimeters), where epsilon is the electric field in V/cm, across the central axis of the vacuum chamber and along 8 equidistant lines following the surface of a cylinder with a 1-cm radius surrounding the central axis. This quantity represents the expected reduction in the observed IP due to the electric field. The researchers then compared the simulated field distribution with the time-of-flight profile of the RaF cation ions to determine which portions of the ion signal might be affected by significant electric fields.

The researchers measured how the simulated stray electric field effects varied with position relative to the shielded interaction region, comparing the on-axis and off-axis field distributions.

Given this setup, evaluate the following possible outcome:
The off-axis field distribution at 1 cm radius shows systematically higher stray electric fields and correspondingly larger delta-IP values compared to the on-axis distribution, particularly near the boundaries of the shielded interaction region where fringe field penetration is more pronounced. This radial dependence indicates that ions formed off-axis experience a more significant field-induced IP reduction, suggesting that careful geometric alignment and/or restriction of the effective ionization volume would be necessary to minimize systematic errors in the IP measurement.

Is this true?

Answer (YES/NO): NO